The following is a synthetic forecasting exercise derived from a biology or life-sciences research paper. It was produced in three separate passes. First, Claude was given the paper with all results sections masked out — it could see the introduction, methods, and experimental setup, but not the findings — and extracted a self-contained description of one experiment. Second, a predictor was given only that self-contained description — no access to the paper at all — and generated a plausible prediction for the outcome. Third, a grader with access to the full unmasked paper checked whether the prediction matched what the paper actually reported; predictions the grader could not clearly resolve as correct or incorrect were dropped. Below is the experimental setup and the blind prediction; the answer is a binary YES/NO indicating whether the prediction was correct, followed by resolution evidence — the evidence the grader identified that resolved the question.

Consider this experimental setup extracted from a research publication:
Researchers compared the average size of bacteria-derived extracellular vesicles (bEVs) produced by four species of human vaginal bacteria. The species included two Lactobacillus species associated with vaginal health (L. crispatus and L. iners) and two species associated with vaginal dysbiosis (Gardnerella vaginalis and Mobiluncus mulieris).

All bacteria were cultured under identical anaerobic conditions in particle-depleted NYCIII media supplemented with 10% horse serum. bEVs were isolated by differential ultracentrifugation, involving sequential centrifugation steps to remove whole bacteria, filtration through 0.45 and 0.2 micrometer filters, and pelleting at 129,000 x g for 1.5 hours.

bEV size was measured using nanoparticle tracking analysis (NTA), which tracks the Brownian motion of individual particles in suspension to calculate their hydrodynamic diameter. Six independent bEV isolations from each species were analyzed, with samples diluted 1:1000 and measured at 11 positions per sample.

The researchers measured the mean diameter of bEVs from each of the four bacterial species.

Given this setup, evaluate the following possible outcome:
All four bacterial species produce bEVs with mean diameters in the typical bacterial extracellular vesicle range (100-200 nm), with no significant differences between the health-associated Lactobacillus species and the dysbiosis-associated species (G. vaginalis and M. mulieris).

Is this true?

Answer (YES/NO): NO